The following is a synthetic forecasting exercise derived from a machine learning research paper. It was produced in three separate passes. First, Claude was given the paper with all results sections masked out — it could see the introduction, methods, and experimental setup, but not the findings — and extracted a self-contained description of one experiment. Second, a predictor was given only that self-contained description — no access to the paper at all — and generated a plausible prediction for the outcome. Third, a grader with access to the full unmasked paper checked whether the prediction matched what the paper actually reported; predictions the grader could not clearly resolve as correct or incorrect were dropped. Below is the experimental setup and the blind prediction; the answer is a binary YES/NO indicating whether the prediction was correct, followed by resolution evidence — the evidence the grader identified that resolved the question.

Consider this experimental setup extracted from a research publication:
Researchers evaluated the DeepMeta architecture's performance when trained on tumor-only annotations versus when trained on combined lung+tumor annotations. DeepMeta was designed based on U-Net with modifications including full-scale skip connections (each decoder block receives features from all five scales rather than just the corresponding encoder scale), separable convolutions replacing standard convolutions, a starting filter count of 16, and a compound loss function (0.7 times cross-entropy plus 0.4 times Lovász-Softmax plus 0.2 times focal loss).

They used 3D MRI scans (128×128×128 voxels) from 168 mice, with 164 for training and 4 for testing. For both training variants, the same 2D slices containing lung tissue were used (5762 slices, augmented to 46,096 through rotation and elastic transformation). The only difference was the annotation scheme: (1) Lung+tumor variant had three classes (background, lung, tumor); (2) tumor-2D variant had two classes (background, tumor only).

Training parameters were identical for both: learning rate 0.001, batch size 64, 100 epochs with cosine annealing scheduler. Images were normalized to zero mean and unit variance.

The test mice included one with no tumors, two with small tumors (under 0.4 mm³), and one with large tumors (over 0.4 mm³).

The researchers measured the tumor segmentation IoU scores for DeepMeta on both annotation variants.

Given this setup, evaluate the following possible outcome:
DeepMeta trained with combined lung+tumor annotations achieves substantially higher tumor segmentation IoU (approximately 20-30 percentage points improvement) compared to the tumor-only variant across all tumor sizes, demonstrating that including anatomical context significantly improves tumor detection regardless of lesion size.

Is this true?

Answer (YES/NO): NO